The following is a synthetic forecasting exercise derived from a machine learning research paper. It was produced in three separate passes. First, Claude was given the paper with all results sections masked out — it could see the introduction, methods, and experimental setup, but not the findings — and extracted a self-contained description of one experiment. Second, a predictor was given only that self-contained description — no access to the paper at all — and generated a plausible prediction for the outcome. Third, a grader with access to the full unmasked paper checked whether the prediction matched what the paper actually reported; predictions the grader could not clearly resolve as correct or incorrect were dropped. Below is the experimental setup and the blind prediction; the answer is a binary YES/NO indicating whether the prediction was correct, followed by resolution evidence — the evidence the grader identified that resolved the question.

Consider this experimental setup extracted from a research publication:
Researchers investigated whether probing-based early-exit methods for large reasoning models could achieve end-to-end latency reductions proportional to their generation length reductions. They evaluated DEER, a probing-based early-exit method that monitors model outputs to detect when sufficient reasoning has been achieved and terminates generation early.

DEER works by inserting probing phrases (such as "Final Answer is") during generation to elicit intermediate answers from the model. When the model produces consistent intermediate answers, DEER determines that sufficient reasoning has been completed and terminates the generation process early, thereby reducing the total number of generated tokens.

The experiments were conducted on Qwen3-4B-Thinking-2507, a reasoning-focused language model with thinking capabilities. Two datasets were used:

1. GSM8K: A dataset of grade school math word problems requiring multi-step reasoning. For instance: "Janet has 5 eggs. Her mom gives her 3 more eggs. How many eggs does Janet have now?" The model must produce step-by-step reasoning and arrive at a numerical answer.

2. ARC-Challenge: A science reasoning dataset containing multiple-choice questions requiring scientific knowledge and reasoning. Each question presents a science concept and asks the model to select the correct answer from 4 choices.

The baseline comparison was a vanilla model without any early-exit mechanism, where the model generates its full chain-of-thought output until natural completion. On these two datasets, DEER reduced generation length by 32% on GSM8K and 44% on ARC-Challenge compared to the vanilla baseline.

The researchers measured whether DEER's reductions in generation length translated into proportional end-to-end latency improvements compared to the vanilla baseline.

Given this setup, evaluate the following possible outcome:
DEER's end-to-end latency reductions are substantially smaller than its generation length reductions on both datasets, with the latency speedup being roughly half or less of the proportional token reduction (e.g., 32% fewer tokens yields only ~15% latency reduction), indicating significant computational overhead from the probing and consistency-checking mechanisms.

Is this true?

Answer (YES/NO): NO